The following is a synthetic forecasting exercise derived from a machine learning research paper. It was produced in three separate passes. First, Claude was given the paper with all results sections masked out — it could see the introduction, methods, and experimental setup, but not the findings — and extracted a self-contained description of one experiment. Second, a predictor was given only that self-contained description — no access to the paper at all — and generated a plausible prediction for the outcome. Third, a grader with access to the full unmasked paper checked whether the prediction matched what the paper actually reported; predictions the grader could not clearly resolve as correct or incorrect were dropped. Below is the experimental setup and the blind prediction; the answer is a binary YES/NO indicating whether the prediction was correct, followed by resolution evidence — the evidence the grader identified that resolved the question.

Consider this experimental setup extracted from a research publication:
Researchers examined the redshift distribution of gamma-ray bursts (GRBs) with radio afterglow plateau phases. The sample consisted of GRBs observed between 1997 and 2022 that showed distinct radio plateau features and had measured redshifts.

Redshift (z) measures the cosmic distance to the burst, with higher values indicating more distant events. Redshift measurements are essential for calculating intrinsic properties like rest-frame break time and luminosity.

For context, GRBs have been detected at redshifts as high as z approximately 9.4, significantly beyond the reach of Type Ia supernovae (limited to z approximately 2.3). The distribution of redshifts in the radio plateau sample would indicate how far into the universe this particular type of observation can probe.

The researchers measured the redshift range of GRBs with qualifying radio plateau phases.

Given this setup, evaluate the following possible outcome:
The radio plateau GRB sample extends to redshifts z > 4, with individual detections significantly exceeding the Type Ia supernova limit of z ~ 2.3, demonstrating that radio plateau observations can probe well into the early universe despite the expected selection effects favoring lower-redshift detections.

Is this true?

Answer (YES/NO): YES